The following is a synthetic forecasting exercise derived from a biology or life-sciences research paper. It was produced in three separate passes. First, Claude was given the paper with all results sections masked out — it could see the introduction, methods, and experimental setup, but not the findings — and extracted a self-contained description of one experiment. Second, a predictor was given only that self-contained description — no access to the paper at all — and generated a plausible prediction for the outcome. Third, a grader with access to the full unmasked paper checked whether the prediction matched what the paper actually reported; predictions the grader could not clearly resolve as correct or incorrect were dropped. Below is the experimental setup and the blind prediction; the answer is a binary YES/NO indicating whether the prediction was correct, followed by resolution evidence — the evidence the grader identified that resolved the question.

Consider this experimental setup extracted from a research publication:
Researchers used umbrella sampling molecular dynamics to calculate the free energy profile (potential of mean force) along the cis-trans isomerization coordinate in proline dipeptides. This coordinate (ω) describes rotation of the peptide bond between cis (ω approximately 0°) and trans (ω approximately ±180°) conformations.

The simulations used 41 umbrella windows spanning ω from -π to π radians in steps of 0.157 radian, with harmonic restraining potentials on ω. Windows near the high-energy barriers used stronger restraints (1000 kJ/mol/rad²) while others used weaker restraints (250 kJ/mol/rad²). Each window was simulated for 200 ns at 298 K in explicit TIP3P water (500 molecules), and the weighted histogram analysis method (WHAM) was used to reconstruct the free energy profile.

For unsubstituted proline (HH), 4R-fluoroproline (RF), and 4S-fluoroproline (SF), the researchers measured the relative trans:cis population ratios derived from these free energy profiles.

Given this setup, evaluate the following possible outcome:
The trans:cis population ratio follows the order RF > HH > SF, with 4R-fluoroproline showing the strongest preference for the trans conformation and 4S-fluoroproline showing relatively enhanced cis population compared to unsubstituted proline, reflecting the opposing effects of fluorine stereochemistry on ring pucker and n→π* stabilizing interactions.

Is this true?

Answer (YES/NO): YES